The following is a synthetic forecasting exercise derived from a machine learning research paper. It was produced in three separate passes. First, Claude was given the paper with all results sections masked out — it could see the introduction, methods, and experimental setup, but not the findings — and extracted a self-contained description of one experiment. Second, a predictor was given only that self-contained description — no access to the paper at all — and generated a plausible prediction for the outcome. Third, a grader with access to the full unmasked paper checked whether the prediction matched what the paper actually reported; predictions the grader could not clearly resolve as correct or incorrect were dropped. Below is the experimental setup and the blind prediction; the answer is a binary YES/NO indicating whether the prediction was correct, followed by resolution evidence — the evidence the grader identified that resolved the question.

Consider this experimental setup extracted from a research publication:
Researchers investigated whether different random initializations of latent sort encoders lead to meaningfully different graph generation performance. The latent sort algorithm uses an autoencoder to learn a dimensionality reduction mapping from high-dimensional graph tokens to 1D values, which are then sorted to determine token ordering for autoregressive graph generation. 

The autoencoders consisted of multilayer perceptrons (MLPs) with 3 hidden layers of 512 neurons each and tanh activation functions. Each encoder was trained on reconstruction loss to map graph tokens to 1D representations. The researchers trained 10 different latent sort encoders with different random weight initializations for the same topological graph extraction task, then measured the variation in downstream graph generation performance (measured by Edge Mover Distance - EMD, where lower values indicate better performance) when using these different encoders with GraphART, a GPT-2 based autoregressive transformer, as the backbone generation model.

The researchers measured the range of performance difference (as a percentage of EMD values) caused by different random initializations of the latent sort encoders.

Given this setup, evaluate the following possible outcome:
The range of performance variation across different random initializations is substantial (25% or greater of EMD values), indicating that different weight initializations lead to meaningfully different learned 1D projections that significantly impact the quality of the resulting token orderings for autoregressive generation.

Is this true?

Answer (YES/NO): NO